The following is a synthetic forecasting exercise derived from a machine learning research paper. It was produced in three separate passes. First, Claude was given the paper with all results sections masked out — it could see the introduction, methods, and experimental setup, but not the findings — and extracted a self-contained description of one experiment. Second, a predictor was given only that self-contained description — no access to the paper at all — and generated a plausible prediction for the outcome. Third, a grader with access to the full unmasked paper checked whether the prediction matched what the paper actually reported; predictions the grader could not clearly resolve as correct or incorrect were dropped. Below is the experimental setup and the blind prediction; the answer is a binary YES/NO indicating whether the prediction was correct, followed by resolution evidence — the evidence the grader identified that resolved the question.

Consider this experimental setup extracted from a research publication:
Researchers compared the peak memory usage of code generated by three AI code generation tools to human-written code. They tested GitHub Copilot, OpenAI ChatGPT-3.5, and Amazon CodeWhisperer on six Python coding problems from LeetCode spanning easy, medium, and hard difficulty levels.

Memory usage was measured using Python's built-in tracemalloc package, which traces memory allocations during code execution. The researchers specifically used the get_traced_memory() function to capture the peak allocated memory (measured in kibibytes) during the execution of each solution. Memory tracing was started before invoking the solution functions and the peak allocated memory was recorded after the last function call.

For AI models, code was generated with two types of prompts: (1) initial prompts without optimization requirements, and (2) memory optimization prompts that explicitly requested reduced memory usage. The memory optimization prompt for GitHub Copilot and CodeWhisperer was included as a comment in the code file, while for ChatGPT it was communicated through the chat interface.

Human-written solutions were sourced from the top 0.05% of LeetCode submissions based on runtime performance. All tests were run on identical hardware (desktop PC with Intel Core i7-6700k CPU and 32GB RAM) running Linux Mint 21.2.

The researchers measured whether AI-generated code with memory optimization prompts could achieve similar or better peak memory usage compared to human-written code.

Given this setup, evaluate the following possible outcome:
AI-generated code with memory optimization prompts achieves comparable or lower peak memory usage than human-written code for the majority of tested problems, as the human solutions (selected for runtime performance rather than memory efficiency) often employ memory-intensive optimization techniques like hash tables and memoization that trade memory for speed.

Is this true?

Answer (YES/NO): NO